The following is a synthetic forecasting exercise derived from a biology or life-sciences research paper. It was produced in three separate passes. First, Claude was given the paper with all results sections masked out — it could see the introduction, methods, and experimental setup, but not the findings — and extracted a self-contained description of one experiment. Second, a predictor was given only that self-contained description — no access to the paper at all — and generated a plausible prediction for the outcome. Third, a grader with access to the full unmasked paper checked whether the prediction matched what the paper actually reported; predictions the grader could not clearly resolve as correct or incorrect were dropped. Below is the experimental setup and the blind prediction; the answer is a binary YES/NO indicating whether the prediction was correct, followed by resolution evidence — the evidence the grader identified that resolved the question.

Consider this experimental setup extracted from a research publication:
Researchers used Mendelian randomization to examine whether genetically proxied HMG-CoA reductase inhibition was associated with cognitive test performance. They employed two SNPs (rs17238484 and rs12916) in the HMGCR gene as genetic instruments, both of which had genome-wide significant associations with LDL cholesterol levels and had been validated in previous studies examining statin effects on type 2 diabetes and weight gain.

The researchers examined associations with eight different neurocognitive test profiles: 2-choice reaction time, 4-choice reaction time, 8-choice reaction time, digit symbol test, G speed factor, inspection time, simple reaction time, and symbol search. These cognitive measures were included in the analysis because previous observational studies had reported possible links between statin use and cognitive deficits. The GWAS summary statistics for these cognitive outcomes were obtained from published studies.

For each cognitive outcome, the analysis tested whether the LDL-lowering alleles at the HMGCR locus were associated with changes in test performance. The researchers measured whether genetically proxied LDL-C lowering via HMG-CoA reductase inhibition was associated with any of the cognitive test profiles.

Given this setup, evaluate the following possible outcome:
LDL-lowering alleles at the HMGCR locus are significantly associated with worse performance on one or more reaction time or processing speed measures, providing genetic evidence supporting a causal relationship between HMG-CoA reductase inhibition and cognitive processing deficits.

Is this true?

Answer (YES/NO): NO